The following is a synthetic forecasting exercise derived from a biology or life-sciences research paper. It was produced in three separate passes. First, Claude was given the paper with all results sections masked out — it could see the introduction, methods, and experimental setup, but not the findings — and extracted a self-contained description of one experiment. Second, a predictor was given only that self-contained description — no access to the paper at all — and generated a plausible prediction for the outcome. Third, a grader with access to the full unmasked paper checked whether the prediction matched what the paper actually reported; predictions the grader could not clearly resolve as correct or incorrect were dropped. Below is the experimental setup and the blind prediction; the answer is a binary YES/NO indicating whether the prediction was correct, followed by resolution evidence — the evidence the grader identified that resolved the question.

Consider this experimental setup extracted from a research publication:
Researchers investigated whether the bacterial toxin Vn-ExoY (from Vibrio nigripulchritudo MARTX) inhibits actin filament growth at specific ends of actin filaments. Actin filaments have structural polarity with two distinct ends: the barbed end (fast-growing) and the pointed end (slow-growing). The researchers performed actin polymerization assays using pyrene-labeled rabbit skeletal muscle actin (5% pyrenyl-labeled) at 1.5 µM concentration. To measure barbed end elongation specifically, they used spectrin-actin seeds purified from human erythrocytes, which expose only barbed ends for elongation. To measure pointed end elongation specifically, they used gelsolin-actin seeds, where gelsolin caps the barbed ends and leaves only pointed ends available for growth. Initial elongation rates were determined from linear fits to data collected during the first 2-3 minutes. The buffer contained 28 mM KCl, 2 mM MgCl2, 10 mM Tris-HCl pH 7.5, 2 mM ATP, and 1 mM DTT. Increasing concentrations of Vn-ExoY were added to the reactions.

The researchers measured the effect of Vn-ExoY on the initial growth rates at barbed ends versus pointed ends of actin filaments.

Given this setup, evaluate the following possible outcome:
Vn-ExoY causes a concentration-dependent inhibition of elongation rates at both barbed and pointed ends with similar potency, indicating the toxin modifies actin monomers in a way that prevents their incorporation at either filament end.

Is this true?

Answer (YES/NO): YES